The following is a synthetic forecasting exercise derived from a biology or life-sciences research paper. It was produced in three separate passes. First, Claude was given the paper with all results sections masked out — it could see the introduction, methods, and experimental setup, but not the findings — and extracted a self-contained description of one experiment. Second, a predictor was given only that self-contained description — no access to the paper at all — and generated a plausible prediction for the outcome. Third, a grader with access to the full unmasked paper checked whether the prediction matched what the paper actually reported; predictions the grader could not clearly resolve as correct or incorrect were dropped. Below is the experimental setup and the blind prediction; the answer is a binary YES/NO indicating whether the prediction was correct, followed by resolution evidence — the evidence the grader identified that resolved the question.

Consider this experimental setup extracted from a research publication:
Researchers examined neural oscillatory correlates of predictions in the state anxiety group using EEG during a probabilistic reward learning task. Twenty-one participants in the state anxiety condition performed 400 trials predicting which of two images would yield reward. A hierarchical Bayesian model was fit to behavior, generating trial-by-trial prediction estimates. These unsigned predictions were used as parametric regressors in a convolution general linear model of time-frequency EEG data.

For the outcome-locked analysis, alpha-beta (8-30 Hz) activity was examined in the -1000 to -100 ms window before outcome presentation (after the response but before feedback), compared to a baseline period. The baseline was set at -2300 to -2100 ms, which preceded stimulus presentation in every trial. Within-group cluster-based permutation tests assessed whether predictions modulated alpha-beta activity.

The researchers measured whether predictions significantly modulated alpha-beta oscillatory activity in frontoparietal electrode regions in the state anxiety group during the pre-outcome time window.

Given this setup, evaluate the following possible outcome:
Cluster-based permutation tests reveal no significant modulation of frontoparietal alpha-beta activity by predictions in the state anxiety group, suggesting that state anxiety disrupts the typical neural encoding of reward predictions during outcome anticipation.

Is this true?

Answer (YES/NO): NO